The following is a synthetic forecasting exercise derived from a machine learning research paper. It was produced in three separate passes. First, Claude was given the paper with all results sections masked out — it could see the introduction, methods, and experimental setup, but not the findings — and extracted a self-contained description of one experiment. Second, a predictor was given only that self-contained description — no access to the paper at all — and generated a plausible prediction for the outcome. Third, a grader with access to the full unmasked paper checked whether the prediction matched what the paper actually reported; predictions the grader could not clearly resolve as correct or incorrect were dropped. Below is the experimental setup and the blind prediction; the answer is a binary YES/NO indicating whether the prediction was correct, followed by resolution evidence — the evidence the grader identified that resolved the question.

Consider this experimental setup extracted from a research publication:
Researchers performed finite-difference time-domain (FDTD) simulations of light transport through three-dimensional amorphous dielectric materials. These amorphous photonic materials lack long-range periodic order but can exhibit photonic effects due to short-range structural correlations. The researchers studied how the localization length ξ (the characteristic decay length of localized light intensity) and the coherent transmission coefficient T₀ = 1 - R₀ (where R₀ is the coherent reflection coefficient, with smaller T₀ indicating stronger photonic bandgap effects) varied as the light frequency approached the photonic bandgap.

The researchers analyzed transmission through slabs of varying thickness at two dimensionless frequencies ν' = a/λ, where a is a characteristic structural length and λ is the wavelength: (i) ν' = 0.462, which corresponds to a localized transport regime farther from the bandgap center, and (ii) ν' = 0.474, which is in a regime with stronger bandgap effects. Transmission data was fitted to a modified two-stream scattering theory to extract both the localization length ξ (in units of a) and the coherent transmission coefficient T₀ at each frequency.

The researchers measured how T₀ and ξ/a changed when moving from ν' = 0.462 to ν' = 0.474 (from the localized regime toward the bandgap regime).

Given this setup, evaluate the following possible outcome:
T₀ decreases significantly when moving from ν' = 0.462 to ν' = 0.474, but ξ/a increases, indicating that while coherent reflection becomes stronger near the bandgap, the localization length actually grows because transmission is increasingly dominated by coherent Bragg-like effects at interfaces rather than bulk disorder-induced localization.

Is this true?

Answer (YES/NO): YES